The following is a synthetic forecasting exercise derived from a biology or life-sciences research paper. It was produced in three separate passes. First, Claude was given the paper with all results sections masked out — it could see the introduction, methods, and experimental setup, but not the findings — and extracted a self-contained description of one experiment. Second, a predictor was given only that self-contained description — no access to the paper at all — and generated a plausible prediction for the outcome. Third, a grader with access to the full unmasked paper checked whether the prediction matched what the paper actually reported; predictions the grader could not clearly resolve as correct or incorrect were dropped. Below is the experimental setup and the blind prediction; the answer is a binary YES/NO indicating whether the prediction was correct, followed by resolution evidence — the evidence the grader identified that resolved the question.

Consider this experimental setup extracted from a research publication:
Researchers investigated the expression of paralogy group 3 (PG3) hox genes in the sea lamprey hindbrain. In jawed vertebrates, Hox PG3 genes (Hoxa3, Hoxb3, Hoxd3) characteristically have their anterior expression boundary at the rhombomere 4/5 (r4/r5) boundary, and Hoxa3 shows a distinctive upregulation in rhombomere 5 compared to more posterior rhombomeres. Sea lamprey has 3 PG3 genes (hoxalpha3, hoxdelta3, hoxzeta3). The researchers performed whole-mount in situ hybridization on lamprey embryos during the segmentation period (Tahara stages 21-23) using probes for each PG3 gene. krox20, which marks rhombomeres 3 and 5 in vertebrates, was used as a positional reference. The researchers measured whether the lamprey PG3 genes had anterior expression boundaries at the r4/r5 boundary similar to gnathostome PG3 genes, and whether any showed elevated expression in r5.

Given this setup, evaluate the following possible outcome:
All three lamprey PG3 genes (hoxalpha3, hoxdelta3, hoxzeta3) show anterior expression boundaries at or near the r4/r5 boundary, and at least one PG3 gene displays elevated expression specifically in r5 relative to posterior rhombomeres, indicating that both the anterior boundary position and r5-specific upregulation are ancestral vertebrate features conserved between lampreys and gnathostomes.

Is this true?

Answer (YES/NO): NO